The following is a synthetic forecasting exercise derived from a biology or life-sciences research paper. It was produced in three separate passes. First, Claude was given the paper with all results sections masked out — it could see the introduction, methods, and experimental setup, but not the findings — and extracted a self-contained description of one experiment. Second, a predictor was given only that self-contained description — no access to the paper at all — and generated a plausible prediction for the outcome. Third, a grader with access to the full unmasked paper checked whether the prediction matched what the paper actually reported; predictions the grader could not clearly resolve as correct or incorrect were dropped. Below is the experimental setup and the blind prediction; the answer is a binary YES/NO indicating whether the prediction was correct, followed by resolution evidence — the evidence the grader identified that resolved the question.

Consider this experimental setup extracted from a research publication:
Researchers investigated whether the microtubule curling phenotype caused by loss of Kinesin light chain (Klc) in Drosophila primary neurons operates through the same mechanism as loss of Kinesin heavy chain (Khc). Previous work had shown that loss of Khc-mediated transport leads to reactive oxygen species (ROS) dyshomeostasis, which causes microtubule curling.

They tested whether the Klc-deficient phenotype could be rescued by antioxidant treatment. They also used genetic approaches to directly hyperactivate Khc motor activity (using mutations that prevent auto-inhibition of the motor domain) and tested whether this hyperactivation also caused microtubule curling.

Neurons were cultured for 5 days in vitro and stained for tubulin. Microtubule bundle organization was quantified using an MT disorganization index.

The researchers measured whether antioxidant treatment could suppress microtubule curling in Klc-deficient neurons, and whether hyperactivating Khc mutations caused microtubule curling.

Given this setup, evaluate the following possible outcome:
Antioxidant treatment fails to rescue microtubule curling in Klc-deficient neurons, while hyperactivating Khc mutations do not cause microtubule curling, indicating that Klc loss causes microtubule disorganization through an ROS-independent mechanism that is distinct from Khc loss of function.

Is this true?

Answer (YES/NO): NO